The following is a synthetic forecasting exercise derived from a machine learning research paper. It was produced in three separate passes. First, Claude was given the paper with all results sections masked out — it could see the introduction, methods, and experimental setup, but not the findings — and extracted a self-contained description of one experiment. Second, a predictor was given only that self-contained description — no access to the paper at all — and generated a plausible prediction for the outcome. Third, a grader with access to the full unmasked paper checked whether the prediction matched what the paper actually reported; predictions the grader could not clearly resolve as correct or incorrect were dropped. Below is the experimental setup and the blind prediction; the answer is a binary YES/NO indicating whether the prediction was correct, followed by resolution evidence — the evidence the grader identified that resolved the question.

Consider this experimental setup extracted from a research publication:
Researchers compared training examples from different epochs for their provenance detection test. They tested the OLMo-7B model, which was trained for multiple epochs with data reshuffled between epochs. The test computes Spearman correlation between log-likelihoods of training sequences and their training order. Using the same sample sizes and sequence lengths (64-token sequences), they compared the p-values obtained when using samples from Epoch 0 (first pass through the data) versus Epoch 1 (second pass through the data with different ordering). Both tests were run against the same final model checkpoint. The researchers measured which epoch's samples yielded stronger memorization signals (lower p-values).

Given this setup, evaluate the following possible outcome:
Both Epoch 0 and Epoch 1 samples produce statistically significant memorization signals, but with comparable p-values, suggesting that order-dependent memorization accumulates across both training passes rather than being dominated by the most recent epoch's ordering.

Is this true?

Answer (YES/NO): NO